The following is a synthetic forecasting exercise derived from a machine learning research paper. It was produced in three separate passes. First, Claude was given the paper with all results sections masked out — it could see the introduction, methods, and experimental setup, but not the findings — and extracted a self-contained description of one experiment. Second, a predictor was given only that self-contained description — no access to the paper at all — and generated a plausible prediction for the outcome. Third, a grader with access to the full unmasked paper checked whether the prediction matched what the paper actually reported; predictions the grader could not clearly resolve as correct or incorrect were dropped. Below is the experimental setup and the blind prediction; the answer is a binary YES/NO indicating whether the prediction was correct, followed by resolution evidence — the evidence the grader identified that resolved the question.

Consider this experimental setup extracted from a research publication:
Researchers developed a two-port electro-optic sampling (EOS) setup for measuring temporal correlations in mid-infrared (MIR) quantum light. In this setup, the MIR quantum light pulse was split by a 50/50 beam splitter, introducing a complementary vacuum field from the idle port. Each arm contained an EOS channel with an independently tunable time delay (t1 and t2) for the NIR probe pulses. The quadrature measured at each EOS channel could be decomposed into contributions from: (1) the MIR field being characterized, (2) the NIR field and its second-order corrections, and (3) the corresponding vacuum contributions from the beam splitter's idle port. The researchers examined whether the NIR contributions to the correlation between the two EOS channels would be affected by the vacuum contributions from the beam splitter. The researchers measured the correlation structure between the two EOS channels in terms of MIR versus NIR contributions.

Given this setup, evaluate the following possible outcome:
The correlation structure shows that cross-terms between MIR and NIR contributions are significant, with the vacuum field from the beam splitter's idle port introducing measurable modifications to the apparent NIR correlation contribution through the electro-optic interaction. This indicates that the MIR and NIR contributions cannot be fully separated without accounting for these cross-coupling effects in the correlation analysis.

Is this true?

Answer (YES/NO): NO